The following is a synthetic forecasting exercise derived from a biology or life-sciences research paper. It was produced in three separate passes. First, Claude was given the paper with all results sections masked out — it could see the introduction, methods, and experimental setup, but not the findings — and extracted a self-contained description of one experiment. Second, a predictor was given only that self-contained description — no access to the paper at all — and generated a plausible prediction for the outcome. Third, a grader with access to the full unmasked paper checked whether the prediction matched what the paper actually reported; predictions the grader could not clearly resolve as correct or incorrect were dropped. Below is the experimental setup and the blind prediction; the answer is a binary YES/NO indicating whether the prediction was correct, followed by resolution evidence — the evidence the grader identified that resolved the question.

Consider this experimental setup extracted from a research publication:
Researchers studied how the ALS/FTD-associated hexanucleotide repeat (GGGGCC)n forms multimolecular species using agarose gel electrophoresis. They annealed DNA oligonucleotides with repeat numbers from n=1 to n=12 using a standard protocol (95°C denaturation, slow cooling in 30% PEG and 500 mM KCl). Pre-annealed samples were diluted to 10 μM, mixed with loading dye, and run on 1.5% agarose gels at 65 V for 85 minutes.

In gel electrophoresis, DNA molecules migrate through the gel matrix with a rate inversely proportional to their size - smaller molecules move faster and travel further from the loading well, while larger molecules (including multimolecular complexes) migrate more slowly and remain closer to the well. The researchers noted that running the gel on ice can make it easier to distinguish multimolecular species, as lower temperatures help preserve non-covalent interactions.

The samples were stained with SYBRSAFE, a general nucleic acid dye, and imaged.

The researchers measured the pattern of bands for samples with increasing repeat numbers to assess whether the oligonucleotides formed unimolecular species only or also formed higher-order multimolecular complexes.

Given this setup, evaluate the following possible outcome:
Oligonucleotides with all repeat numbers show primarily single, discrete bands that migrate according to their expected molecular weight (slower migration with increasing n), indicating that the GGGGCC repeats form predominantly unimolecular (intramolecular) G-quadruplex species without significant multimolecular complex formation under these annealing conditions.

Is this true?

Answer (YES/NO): NO